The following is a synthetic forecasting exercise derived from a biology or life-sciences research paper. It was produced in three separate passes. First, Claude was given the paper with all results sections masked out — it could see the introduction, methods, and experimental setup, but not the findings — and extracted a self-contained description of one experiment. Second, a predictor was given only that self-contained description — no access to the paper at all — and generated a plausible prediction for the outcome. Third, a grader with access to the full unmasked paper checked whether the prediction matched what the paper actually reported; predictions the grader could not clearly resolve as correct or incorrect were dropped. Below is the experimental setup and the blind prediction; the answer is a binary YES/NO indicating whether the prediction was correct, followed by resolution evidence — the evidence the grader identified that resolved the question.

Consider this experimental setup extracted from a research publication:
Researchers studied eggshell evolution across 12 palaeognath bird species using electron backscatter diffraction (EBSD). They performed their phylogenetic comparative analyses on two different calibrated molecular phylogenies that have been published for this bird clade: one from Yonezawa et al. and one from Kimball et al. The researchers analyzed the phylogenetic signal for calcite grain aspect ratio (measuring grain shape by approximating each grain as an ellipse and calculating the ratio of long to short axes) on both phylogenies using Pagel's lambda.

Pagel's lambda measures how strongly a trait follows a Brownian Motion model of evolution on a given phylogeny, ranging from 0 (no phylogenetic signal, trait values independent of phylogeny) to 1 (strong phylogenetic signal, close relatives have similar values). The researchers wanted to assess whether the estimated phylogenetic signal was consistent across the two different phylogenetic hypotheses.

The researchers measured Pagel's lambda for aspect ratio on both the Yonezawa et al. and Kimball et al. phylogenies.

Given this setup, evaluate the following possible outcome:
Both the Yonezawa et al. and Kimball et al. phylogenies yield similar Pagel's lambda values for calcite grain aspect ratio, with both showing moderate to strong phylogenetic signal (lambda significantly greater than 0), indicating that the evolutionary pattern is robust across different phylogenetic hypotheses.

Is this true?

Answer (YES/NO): NO